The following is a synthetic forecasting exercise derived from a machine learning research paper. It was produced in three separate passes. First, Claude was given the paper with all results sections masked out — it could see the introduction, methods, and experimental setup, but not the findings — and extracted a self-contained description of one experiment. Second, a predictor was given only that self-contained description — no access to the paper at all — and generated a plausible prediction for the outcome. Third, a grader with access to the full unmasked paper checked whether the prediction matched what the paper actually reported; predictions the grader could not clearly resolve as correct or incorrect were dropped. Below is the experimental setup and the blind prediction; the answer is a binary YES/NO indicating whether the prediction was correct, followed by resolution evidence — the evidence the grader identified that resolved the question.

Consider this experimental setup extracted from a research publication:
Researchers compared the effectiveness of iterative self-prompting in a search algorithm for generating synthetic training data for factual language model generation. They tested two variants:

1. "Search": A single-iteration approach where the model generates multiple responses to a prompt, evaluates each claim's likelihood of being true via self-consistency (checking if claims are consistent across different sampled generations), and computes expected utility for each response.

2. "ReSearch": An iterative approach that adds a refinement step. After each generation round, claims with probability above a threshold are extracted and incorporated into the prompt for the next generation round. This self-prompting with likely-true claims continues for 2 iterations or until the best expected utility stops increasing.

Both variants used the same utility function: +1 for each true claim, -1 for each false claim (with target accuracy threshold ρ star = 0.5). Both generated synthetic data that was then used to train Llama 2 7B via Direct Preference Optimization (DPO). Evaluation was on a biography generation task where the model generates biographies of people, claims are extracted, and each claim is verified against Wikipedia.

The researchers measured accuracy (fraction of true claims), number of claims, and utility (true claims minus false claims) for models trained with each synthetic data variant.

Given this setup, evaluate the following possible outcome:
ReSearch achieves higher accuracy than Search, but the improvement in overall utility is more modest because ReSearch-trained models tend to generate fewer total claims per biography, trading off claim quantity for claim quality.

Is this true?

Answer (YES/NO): NO